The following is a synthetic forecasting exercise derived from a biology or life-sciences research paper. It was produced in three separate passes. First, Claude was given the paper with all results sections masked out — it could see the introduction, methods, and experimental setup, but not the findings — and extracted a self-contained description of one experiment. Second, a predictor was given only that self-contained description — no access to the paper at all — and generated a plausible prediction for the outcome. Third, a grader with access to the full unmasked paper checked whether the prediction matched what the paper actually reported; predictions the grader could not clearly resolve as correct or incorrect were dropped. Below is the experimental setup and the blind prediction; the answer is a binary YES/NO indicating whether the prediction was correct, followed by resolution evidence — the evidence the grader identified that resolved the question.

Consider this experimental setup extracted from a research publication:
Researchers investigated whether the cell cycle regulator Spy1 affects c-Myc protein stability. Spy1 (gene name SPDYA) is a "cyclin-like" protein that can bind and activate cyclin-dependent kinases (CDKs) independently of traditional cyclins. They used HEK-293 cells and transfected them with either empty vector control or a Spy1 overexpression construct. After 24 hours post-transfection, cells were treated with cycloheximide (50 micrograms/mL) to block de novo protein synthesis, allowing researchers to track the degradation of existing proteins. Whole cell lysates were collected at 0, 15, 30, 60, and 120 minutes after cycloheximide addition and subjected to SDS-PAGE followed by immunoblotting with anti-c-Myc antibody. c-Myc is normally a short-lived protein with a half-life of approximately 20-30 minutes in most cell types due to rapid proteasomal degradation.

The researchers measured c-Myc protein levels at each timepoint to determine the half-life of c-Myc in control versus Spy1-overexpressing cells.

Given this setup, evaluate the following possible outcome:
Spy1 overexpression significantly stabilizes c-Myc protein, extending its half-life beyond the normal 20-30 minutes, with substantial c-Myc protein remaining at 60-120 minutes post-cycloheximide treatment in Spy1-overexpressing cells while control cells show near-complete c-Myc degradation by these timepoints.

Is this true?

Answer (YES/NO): YES